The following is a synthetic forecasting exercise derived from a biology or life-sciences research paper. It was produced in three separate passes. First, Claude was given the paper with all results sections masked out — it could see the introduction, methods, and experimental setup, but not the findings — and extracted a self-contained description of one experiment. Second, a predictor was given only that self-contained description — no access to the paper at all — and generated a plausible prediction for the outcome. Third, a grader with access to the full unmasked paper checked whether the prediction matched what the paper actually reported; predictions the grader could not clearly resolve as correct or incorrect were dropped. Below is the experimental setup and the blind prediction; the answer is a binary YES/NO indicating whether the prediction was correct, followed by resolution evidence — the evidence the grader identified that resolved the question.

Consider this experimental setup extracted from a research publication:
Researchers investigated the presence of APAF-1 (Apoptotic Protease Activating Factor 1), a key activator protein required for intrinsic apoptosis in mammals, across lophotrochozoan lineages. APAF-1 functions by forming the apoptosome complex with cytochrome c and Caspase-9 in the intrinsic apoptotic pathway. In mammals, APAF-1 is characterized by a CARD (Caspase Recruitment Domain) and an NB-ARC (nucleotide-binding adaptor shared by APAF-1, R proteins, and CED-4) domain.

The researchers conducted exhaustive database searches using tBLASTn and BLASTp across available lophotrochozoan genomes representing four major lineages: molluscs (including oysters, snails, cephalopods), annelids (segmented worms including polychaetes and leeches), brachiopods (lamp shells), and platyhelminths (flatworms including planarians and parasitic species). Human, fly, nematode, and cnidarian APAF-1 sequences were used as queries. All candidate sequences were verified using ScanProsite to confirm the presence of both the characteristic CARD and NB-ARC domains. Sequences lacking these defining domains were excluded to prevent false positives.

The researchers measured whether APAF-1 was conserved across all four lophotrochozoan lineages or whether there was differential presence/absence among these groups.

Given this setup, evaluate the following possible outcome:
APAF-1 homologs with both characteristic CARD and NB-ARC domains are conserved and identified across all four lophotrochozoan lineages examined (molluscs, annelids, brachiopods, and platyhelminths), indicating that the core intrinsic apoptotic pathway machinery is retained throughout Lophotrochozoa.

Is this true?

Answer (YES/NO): NO